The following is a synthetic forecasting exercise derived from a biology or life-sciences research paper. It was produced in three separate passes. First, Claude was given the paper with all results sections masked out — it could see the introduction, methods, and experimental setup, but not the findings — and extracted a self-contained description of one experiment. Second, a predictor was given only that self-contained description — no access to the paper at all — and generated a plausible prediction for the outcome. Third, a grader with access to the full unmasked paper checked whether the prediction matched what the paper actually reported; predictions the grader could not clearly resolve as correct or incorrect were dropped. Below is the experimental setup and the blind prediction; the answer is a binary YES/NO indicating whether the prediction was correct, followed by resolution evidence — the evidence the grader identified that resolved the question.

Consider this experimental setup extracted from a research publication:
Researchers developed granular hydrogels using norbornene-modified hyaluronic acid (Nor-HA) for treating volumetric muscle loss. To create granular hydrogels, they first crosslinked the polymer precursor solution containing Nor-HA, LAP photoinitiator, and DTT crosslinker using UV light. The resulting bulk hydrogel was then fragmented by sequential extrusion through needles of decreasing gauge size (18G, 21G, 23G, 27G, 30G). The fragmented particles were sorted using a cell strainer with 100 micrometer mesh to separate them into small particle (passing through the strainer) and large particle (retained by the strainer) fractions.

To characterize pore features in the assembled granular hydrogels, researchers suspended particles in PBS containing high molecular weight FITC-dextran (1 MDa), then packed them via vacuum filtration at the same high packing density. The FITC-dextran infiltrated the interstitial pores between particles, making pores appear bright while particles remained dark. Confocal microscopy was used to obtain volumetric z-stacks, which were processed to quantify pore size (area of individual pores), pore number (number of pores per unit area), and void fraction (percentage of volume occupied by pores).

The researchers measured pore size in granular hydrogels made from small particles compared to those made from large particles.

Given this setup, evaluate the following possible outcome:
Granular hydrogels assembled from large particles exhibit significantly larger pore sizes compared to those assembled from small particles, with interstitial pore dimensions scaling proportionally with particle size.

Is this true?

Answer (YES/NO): NO